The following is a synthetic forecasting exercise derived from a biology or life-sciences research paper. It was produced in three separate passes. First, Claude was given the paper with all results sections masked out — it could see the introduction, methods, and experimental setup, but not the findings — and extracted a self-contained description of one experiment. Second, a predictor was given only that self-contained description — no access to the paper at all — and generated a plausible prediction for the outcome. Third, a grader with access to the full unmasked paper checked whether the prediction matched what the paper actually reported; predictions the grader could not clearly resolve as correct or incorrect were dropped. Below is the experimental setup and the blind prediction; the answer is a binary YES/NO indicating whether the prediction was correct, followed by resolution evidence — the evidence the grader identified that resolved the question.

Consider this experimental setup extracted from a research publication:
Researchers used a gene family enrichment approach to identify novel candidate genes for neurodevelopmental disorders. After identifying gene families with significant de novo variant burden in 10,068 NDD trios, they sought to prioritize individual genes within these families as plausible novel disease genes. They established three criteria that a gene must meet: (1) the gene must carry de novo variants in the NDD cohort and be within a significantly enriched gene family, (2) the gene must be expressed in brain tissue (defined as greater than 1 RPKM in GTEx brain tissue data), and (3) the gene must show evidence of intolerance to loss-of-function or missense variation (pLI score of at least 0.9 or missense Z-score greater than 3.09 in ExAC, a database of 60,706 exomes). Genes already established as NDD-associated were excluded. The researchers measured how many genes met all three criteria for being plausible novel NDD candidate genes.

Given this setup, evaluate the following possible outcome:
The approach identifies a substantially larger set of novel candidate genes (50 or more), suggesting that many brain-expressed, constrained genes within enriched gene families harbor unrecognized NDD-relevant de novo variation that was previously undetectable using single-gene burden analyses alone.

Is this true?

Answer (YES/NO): NO